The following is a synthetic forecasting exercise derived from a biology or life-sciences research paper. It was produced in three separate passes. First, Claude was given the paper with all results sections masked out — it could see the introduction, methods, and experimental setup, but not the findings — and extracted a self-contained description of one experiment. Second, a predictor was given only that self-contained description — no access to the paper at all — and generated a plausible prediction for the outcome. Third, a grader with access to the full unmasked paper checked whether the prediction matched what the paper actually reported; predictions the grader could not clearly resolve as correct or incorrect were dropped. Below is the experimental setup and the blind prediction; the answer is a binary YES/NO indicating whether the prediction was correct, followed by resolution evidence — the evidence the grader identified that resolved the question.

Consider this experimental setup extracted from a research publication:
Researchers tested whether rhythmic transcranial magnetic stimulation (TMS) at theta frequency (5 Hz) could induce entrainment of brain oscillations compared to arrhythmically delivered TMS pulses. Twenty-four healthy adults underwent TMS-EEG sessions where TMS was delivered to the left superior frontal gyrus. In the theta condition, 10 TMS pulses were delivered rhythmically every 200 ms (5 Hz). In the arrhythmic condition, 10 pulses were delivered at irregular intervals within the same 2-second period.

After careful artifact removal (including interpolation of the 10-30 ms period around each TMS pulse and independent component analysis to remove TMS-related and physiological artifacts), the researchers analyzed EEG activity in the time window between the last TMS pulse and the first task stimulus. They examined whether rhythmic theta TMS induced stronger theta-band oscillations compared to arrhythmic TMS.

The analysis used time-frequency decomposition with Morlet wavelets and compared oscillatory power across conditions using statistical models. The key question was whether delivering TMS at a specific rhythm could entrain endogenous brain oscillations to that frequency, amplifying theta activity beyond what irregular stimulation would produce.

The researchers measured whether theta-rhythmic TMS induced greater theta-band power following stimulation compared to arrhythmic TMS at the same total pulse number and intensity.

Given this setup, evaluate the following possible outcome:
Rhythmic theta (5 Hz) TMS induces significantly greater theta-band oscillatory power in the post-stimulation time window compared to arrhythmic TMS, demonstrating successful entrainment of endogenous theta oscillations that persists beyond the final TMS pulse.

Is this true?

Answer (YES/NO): NO